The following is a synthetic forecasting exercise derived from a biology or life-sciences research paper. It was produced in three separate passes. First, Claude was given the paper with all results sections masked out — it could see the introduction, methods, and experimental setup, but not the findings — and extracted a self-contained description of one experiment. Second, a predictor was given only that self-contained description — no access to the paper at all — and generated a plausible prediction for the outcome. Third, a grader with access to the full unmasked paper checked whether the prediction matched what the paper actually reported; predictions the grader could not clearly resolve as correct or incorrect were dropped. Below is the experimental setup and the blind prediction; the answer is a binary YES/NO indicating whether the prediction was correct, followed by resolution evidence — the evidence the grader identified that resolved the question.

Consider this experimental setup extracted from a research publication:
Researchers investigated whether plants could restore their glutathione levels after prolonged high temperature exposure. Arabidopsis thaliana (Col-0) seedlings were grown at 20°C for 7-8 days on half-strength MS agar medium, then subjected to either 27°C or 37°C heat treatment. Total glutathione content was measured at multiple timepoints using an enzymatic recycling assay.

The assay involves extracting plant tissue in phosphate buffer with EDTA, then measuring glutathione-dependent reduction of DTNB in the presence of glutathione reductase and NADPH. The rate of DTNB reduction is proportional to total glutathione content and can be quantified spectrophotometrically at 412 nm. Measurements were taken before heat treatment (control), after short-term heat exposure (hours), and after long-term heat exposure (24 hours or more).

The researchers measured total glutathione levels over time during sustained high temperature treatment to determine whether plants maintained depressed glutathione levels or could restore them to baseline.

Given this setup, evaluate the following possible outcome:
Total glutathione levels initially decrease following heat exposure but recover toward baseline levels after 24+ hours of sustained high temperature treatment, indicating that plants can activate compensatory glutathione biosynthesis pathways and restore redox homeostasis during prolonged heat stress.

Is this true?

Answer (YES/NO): YES